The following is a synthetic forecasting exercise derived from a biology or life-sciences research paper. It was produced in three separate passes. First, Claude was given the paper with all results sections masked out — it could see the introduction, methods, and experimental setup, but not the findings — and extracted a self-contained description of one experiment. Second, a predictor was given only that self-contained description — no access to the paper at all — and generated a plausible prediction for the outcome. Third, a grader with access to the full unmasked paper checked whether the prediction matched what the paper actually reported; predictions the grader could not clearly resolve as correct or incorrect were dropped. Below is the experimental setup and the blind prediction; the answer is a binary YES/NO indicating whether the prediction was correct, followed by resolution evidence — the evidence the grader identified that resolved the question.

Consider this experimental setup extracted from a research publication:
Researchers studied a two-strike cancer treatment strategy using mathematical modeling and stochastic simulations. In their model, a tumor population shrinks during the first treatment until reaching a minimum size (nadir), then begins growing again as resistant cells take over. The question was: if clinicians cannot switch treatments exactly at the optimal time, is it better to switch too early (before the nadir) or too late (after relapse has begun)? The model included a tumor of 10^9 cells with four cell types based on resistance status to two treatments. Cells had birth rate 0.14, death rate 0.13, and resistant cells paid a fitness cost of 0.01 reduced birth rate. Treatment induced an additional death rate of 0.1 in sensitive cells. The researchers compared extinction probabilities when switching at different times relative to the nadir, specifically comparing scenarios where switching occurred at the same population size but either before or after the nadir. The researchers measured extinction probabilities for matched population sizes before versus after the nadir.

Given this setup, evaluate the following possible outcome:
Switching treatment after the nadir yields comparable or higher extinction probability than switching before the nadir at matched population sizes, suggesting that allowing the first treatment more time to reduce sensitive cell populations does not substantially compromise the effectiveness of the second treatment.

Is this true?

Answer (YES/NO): YES